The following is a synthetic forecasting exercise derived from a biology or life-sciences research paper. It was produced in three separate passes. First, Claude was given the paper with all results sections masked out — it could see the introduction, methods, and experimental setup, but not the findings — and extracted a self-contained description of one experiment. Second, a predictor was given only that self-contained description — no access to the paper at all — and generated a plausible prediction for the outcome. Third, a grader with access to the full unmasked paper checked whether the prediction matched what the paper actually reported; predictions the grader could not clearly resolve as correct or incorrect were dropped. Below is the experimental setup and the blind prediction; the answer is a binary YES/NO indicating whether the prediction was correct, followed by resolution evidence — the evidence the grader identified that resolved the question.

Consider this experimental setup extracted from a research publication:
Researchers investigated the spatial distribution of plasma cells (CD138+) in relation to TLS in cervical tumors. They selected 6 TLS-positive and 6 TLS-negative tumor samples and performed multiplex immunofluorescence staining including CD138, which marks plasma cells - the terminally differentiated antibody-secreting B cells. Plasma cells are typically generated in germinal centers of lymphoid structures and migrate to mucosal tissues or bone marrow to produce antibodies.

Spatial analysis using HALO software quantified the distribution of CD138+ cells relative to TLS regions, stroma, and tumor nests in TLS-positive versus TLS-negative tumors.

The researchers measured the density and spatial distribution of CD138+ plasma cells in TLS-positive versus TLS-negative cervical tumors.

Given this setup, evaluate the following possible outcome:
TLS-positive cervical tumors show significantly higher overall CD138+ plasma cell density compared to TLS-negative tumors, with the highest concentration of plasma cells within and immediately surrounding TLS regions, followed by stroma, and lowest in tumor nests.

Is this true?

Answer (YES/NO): NO